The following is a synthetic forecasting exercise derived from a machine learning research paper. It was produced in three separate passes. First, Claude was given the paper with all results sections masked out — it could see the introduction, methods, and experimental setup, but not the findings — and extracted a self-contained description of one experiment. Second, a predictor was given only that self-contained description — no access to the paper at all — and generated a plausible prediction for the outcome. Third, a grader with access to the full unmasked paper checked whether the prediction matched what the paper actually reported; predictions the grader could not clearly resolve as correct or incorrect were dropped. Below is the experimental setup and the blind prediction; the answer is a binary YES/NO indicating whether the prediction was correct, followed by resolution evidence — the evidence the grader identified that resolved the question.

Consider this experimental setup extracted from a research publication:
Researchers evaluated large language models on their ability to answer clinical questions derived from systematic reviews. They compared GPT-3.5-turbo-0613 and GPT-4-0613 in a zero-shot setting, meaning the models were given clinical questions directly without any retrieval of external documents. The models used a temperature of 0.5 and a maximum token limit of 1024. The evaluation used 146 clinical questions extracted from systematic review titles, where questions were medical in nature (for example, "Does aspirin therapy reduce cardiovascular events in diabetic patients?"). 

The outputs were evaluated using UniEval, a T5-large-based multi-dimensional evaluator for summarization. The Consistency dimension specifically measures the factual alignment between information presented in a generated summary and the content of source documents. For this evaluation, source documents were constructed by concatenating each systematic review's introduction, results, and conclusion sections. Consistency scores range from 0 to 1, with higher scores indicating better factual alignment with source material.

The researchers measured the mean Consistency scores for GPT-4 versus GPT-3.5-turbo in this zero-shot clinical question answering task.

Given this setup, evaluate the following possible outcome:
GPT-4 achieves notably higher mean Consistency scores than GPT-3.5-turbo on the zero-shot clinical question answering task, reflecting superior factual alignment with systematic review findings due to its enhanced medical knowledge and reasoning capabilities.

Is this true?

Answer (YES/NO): NO